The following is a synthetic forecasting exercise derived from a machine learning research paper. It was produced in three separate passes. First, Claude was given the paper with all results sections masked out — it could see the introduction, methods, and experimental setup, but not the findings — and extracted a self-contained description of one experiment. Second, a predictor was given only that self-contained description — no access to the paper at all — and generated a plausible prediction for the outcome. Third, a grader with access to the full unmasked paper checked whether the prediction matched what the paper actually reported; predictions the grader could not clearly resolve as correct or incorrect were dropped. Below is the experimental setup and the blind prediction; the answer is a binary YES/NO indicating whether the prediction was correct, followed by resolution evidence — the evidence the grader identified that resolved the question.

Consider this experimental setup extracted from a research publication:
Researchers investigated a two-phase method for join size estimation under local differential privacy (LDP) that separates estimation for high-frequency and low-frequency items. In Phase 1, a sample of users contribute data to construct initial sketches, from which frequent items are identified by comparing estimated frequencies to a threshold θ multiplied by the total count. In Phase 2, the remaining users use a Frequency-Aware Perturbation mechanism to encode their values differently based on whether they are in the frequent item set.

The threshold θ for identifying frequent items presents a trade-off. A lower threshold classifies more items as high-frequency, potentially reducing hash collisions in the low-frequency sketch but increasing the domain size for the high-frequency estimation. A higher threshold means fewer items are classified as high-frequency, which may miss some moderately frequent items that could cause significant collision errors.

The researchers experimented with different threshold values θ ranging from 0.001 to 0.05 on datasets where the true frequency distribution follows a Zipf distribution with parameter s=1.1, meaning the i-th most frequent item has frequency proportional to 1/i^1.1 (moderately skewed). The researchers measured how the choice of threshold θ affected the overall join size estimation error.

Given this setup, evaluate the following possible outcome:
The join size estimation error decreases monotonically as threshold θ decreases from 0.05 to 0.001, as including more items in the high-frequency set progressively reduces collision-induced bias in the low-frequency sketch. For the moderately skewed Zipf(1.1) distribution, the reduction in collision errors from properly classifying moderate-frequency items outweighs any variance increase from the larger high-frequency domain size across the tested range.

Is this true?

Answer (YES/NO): NO